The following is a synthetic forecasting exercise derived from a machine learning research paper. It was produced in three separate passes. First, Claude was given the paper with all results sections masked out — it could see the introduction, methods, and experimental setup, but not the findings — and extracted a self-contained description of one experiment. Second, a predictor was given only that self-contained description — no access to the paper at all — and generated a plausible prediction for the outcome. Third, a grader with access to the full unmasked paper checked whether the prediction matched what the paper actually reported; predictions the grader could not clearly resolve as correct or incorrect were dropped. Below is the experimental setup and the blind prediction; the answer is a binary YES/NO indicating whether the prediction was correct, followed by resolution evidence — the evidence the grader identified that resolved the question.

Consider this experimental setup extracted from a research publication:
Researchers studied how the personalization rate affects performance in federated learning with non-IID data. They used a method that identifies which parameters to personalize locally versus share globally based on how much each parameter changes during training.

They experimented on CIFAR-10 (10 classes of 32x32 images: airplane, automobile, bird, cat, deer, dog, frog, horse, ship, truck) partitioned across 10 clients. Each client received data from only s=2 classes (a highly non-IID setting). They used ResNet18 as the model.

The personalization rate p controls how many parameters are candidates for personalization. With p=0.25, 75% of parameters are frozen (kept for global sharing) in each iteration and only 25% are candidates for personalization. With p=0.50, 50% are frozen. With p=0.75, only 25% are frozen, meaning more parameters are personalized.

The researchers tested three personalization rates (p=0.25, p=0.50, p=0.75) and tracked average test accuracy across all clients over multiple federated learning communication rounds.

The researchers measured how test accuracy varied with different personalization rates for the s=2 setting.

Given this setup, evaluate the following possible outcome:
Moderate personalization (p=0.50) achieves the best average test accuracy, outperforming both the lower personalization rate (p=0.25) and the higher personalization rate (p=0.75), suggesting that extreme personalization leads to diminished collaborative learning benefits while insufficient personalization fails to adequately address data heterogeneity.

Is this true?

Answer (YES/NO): NO